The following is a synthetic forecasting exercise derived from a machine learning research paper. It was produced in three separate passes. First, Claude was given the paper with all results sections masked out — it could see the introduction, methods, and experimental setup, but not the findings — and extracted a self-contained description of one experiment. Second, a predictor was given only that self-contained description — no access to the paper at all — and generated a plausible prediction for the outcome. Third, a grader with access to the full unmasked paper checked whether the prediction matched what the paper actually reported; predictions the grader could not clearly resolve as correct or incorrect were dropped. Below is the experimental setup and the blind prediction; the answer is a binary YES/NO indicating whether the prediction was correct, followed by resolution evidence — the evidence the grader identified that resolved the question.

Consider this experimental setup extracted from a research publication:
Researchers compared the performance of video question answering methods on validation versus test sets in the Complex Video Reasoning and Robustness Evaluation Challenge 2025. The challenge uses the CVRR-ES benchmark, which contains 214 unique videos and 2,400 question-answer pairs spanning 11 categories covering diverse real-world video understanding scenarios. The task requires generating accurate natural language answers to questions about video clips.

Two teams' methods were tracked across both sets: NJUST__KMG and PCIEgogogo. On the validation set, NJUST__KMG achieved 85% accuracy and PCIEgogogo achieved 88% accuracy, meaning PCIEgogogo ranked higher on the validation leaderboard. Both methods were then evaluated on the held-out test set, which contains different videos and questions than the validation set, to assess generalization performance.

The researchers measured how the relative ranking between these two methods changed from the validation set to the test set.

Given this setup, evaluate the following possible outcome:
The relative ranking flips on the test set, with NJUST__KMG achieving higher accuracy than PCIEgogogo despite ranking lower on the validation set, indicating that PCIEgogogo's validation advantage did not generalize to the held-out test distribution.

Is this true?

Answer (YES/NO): YES